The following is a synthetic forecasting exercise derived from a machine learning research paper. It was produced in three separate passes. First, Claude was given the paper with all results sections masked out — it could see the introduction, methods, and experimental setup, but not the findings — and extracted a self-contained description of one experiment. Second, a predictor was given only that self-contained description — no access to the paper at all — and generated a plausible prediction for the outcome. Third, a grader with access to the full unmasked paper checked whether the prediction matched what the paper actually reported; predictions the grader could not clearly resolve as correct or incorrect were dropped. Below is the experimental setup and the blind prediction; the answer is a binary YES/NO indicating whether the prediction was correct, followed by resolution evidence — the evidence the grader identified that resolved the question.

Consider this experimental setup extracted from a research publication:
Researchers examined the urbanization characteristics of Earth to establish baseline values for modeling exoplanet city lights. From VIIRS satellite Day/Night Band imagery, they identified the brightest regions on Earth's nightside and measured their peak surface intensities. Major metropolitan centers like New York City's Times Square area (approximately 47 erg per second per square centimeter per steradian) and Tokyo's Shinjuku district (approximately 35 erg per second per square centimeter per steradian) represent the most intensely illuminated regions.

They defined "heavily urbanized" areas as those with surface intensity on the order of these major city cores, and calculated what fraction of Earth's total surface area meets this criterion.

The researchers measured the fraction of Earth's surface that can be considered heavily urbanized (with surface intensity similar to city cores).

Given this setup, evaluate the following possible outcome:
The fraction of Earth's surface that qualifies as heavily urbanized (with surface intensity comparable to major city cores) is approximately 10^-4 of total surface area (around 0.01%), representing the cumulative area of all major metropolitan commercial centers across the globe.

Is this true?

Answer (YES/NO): NO